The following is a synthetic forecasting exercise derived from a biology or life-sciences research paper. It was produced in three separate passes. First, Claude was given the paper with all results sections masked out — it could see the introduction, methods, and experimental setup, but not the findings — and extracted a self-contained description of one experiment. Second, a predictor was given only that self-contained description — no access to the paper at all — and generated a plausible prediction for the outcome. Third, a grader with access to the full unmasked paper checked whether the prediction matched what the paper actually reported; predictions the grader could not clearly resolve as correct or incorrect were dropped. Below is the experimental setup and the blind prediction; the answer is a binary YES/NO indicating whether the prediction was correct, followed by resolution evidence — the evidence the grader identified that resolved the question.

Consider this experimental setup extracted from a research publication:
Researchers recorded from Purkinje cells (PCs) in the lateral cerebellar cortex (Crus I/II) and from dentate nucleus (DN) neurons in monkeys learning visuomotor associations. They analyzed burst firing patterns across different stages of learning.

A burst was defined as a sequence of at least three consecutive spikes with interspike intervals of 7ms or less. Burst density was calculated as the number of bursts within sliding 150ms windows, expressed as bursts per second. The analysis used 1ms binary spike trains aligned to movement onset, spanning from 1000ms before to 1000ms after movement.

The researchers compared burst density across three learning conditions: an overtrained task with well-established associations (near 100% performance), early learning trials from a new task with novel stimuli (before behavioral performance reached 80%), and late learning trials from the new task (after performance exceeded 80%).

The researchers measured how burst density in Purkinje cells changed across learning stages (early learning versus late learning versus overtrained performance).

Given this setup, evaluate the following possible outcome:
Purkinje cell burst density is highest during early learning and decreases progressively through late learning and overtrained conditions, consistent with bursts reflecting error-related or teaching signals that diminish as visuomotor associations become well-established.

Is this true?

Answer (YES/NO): YES